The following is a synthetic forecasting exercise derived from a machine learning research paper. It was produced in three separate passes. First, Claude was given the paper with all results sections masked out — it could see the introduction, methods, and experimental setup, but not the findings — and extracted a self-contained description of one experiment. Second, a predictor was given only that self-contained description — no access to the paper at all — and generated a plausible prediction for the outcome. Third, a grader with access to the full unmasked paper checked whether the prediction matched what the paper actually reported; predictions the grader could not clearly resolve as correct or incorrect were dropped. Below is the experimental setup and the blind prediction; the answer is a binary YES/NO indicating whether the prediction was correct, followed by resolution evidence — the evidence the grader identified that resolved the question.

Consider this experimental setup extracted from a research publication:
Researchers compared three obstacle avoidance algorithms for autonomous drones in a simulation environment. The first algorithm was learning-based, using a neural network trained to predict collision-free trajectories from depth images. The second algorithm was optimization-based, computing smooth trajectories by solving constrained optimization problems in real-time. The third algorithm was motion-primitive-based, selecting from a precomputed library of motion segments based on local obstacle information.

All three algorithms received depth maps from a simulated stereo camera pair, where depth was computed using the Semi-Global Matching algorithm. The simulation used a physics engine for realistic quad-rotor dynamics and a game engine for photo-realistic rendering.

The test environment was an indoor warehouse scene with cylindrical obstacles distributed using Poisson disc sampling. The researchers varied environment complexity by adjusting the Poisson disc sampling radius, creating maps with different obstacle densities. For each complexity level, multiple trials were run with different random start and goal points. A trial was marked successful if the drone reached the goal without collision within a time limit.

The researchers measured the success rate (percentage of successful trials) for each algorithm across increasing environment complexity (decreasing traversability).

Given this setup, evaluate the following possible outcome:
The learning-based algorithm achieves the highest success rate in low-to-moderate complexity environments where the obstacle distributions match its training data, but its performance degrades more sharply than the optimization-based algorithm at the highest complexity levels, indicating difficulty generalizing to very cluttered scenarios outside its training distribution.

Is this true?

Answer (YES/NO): NO